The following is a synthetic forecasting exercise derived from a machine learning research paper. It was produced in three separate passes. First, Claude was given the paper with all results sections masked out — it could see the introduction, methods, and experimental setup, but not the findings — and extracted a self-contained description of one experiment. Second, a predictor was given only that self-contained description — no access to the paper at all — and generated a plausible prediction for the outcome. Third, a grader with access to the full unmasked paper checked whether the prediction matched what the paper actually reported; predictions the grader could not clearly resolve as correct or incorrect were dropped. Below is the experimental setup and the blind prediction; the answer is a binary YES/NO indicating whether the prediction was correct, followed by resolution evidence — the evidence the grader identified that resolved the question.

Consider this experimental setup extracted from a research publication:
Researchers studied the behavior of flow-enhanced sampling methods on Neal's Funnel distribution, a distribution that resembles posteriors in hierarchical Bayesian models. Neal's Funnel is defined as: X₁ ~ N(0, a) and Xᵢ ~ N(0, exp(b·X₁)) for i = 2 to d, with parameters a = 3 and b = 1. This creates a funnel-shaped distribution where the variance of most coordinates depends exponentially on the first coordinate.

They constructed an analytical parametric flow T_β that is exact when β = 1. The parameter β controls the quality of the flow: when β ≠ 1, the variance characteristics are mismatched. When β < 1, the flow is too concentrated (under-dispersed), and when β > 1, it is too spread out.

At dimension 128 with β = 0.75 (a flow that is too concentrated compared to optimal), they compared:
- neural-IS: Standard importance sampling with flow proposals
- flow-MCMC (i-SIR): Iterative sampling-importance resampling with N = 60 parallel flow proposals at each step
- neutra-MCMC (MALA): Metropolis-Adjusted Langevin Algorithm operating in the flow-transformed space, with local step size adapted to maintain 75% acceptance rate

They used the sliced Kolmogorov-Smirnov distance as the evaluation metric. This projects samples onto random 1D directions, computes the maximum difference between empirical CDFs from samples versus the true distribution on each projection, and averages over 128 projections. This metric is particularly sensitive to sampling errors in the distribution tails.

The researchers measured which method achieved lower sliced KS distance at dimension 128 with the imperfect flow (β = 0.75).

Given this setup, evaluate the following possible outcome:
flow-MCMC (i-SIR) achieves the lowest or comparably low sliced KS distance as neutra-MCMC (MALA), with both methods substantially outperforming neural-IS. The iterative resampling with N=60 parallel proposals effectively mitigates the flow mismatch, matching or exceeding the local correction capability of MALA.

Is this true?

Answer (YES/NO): NO